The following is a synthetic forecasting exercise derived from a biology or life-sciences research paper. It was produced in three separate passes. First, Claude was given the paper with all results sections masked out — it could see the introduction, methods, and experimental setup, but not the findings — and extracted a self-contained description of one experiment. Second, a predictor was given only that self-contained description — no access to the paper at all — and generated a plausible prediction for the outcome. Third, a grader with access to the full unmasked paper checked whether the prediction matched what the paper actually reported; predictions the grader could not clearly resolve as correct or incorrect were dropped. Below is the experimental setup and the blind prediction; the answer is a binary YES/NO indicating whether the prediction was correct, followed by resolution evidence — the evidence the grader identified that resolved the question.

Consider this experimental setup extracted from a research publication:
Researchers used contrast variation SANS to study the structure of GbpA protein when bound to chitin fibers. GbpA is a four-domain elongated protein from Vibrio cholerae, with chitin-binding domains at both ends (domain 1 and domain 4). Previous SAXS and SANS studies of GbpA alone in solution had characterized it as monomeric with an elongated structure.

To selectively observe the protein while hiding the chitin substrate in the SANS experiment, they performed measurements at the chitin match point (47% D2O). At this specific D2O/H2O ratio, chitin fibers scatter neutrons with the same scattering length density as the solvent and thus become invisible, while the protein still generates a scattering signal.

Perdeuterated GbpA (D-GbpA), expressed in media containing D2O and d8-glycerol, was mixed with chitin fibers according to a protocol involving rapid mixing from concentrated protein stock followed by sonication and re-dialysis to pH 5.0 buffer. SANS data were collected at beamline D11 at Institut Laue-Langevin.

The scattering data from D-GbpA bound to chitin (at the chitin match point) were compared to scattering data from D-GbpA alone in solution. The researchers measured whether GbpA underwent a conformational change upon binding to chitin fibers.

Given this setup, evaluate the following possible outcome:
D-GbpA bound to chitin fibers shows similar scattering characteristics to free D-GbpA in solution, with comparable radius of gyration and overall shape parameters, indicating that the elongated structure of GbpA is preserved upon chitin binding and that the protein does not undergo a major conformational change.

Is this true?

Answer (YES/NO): NO